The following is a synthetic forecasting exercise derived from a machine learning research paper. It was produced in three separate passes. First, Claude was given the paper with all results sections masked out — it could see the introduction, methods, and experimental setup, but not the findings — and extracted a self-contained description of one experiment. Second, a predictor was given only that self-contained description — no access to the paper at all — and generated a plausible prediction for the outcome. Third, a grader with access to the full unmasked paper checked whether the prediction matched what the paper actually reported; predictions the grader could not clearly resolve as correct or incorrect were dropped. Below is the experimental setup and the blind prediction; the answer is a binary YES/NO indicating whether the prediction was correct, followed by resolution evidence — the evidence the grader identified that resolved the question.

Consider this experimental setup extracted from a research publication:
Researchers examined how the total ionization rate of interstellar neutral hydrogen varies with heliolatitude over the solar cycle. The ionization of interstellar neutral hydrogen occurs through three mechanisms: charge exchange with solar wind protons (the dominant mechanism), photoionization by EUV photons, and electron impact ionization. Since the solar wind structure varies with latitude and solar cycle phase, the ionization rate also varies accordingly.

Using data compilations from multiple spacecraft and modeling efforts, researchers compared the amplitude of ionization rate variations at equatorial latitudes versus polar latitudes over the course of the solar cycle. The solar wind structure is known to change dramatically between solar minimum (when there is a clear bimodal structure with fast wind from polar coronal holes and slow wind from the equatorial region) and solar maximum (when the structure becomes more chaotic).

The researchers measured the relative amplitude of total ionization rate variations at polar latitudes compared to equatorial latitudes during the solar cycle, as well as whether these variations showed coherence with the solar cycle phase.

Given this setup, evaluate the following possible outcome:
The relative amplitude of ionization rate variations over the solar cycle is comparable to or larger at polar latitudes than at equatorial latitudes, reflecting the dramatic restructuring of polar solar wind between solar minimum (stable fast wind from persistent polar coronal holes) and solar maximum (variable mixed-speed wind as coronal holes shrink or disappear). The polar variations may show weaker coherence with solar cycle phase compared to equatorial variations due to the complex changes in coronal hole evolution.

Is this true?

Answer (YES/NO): NO